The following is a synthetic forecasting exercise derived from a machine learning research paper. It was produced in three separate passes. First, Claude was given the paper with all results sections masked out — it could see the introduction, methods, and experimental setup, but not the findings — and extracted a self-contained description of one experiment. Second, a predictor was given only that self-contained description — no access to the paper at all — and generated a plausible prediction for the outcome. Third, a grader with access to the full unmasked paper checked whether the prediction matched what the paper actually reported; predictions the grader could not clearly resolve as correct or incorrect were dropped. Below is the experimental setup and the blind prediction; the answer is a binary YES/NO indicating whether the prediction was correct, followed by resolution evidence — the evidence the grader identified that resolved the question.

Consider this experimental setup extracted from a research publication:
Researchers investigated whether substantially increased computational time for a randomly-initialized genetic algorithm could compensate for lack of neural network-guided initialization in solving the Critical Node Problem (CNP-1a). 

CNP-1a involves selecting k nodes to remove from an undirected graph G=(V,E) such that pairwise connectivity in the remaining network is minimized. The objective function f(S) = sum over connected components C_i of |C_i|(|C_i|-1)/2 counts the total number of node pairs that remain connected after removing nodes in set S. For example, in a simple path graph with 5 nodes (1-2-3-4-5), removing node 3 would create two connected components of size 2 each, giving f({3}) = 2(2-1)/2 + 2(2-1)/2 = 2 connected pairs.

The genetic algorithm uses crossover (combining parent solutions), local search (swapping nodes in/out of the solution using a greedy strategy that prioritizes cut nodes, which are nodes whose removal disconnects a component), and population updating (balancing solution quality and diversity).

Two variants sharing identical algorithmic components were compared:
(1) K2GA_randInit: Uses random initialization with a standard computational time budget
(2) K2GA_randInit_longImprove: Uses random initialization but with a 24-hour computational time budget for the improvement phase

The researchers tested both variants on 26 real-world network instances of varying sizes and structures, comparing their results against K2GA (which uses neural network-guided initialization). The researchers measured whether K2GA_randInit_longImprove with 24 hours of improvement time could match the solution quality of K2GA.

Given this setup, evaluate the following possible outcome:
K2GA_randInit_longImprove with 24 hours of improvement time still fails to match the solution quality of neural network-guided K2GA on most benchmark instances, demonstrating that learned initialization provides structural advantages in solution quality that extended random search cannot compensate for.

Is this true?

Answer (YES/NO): YES